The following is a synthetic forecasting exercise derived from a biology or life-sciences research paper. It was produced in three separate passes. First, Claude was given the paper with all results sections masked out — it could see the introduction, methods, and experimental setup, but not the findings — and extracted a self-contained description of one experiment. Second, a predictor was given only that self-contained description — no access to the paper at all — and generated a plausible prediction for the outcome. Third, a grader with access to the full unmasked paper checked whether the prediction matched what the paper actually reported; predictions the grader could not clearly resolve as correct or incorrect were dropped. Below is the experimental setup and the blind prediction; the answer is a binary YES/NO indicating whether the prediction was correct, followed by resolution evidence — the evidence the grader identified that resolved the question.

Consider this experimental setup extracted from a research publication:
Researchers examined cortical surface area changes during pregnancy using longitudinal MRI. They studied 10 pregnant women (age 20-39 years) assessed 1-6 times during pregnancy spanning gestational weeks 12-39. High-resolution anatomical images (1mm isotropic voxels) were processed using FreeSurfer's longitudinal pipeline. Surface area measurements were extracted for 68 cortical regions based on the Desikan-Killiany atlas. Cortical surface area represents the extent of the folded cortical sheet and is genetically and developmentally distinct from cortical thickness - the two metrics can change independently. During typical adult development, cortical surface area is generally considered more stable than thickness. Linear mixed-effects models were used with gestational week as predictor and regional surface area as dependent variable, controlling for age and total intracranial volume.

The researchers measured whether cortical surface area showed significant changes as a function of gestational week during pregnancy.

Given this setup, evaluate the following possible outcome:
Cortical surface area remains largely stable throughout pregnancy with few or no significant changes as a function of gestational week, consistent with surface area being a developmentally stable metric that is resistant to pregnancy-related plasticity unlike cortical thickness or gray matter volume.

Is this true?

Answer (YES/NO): YES